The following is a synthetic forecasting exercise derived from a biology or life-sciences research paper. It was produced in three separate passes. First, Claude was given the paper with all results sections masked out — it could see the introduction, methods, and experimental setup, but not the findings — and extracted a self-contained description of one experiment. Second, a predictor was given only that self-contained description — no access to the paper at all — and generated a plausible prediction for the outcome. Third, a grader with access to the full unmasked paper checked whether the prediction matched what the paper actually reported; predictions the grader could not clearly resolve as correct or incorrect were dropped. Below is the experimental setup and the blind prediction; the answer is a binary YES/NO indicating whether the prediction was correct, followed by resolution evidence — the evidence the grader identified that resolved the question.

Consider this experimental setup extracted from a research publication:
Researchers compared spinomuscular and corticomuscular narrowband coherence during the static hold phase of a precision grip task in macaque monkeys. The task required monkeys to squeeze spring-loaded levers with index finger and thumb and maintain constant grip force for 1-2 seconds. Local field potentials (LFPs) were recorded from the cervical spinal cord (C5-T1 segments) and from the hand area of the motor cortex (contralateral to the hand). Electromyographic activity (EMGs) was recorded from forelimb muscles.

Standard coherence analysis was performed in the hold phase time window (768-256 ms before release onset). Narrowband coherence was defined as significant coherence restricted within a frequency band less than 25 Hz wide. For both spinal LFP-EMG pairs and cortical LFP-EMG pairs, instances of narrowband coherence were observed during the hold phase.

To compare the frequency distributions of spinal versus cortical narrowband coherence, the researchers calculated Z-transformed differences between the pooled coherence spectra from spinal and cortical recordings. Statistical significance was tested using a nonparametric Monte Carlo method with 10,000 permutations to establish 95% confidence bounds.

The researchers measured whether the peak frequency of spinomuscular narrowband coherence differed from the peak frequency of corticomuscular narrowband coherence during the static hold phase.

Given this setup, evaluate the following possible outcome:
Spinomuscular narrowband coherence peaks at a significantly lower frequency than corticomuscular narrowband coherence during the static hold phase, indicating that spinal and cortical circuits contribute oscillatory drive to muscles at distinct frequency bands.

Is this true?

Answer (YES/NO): NO